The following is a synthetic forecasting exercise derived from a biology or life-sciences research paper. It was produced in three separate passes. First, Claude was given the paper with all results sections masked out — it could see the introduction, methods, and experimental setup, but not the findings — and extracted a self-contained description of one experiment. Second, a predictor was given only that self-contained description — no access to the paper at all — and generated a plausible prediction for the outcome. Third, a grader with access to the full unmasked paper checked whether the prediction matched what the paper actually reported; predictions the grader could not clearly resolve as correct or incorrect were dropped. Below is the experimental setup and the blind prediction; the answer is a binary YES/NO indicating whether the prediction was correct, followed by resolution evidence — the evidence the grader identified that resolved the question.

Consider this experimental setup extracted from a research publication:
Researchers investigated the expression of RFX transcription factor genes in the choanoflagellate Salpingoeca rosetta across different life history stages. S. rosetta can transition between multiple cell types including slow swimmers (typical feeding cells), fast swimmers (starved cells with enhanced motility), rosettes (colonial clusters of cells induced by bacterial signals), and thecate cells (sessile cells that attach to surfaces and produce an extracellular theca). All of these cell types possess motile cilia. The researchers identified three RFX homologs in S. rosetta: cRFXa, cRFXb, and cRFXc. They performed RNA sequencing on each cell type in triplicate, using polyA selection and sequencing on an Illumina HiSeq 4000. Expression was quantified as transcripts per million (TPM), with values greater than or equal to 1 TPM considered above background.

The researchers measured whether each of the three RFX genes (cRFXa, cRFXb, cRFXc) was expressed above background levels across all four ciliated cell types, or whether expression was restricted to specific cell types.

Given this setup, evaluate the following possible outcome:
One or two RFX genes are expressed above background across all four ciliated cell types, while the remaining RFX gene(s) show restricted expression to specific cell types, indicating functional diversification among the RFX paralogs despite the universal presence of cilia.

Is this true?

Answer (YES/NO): YES